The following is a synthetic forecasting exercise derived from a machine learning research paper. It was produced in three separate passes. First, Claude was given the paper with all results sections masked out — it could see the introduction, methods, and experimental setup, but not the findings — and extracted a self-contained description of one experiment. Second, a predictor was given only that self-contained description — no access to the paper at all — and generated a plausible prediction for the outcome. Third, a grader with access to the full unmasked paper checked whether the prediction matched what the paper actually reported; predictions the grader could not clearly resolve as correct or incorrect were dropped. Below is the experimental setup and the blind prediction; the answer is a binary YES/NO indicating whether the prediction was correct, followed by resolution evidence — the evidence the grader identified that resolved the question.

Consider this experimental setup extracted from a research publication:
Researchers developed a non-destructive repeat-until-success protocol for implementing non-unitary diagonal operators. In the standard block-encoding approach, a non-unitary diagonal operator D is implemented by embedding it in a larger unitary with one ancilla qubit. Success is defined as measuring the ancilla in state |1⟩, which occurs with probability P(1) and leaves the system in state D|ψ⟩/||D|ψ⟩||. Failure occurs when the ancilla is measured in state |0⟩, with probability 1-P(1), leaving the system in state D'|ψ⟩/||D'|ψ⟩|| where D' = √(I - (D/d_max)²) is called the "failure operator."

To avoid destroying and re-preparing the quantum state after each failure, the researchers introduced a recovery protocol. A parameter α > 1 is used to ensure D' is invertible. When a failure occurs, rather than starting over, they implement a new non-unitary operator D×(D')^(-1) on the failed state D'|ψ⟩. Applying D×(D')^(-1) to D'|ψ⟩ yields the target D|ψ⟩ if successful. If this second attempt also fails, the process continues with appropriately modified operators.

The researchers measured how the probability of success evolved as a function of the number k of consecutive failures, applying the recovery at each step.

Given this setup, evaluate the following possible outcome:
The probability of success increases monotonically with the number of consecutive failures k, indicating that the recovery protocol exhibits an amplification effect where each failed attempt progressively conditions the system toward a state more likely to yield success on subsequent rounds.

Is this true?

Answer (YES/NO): NO